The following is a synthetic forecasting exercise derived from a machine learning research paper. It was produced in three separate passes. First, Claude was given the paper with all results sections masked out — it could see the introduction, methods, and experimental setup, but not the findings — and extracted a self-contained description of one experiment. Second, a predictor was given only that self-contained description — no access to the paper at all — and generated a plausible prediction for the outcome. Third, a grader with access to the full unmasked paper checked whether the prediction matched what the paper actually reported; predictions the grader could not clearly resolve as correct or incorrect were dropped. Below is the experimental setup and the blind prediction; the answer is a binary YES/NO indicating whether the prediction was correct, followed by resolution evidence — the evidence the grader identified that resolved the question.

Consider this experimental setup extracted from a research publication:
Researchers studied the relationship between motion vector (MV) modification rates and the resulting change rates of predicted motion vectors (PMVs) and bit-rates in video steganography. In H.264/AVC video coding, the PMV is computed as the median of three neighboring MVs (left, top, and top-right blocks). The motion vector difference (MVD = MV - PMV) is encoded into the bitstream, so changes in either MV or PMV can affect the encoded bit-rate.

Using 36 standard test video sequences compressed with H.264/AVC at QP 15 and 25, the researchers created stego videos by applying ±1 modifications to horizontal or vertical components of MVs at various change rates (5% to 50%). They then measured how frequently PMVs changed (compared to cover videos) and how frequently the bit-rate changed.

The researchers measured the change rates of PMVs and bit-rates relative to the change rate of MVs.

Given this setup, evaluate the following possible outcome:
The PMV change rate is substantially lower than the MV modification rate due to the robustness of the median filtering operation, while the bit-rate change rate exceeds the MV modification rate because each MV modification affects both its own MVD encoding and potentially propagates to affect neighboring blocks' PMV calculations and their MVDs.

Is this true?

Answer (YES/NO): NO